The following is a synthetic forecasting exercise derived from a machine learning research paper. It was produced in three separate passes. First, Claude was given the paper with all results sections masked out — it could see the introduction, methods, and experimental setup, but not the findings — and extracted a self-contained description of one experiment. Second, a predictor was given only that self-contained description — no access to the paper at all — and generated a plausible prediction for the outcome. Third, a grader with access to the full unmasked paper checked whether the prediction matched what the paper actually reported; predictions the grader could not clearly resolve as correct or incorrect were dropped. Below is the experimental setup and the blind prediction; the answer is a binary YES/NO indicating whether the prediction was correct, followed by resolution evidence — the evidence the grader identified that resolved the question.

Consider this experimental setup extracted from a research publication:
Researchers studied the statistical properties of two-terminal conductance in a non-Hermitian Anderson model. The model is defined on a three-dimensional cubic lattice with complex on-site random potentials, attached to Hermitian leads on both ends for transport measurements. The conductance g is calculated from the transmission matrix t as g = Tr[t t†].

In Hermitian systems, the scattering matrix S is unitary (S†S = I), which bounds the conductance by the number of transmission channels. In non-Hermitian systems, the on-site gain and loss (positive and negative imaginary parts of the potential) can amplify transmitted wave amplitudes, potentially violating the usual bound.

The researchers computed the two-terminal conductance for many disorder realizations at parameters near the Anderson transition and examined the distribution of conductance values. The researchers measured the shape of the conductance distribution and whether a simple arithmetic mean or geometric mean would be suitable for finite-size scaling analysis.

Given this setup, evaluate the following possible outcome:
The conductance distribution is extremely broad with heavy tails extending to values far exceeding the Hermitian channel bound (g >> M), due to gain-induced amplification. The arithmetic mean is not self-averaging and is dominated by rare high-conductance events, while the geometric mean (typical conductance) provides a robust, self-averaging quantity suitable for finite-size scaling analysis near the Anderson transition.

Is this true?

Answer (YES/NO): YES